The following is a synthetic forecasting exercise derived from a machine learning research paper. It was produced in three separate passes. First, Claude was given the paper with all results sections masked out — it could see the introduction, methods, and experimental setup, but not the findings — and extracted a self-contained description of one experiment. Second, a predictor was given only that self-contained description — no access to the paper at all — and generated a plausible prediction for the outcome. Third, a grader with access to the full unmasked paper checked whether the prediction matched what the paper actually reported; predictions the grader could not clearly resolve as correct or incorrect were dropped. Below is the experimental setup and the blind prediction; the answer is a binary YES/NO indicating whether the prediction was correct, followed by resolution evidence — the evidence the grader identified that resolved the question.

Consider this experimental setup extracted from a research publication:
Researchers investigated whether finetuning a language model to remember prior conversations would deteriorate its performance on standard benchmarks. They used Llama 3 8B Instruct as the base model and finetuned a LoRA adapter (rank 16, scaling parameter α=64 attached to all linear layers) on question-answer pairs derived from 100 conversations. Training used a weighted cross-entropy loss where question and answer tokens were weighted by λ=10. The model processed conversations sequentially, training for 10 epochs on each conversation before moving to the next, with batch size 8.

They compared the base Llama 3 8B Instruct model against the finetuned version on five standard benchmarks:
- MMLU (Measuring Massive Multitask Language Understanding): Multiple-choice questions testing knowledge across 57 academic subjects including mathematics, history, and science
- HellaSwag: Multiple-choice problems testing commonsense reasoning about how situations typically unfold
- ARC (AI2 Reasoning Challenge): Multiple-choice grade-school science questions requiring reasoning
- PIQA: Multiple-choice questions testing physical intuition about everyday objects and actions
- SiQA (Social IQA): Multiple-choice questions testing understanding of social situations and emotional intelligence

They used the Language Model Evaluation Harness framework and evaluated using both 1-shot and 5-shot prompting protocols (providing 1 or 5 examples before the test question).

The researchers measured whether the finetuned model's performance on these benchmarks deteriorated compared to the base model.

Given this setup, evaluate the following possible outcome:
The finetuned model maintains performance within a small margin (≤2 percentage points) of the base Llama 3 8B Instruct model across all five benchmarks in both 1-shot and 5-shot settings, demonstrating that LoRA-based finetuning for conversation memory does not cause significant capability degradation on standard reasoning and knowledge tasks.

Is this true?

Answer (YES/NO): YES